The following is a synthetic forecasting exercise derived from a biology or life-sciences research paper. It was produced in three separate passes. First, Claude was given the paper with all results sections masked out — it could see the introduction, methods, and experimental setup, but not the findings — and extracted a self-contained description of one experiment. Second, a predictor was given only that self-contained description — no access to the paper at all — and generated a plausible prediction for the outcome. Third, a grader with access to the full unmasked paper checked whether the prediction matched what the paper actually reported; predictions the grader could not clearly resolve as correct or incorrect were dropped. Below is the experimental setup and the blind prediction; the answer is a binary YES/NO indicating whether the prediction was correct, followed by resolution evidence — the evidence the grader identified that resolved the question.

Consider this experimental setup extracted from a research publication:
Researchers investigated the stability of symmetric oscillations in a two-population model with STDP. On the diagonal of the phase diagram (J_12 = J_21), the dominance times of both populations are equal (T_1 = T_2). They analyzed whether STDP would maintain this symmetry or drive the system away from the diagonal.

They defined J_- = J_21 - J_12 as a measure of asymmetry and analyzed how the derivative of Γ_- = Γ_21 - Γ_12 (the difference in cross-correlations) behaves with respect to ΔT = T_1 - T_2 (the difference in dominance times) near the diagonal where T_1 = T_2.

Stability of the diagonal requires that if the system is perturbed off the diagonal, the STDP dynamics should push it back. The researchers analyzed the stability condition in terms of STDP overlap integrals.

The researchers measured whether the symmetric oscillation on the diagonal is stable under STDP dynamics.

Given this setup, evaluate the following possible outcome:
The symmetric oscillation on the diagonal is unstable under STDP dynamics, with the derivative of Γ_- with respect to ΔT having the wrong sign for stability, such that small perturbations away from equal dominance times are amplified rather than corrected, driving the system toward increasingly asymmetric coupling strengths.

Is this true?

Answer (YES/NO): NO